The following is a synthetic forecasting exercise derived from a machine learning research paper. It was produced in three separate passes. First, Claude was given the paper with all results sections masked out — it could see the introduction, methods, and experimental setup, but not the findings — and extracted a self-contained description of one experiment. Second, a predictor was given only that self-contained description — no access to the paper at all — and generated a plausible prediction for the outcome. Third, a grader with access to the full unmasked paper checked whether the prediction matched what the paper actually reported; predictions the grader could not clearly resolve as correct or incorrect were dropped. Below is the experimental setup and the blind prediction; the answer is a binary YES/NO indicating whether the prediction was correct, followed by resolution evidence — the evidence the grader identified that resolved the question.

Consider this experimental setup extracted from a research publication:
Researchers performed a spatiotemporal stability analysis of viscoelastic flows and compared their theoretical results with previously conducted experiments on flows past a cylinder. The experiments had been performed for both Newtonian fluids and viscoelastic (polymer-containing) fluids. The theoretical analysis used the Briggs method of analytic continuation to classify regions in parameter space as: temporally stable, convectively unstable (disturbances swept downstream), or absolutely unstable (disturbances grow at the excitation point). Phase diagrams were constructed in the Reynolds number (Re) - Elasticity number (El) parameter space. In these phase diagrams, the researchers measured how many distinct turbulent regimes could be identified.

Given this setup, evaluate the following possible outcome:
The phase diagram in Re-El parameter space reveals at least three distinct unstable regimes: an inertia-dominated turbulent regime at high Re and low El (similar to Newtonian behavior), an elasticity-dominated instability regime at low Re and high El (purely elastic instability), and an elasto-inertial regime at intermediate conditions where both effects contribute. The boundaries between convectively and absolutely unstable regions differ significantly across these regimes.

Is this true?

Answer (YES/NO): NO